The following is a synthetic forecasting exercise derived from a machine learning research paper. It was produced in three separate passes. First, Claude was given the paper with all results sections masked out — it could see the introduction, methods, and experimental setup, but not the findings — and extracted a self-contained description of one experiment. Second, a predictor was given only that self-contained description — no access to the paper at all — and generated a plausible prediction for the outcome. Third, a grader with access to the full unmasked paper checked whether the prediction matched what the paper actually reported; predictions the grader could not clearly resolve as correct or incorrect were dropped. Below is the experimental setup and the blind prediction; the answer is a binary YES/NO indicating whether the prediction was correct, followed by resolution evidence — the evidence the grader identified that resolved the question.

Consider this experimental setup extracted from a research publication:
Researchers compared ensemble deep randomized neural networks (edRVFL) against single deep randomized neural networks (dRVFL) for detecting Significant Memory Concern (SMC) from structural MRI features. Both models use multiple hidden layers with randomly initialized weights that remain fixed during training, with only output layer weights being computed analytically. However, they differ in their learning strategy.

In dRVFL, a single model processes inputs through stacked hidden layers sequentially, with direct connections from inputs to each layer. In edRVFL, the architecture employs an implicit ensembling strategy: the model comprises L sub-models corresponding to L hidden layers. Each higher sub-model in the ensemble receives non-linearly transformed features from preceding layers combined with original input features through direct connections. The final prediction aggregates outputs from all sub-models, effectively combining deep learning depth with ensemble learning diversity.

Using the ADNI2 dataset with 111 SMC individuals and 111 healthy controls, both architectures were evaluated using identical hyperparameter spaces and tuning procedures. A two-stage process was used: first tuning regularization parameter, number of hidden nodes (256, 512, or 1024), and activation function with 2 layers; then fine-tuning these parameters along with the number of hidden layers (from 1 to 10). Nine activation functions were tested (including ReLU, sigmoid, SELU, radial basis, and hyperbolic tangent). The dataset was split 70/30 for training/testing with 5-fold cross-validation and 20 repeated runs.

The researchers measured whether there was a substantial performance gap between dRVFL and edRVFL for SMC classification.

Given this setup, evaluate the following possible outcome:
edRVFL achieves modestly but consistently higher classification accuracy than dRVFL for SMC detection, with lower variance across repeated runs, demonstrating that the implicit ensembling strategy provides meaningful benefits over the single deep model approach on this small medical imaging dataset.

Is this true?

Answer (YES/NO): NO